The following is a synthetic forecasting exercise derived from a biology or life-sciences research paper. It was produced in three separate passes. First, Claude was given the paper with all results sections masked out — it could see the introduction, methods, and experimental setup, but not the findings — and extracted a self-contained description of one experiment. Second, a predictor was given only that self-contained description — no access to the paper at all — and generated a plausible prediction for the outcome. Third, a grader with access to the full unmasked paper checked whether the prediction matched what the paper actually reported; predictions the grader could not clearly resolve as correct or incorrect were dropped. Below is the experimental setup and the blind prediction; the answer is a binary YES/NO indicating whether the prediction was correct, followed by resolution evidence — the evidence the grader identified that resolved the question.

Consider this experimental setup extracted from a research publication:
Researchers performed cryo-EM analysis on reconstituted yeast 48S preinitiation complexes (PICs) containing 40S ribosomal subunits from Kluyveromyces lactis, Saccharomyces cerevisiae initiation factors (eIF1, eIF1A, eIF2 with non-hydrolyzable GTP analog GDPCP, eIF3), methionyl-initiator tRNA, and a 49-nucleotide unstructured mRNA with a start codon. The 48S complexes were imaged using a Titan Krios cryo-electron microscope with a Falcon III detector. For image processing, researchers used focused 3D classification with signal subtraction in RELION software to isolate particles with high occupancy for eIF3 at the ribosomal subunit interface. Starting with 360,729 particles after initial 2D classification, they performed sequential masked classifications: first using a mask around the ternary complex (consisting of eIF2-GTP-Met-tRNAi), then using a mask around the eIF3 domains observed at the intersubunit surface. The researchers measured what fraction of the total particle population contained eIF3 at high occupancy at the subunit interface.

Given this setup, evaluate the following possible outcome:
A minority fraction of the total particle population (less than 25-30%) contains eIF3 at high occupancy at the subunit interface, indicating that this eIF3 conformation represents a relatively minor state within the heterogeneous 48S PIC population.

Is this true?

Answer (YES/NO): YES